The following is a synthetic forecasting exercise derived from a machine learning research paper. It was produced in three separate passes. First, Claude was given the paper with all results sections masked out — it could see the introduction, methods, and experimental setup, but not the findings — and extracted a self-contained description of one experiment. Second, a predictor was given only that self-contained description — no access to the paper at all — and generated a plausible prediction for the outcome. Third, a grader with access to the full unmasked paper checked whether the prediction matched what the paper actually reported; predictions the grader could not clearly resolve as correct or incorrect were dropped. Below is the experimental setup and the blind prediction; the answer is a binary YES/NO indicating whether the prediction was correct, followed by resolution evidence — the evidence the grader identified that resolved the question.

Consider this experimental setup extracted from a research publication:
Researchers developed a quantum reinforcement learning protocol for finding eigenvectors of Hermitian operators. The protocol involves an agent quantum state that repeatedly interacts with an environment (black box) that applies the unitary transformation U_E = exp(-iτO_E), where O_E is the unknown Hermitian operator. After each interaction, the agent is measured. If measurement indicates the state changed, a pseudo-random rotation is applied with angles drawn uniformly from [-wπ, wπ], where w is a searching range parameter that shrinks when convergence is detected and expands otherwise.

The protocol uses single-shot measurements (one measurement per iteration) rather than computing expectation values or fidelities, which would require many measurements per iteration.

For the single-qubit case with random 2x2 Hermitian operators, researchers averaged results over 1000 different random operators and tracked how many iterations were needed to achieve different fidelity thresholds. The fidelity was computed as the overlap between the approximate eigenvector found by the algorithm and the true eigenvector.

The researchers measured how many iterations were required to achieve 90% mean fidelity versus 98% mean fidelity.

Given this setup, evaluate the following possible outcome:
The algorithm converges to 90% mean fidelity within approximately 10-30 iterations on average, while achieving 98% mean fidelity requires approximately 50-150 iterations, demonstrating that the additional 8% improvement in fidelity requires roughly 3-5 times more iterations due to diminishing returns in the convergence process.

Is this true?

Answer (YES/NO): NO